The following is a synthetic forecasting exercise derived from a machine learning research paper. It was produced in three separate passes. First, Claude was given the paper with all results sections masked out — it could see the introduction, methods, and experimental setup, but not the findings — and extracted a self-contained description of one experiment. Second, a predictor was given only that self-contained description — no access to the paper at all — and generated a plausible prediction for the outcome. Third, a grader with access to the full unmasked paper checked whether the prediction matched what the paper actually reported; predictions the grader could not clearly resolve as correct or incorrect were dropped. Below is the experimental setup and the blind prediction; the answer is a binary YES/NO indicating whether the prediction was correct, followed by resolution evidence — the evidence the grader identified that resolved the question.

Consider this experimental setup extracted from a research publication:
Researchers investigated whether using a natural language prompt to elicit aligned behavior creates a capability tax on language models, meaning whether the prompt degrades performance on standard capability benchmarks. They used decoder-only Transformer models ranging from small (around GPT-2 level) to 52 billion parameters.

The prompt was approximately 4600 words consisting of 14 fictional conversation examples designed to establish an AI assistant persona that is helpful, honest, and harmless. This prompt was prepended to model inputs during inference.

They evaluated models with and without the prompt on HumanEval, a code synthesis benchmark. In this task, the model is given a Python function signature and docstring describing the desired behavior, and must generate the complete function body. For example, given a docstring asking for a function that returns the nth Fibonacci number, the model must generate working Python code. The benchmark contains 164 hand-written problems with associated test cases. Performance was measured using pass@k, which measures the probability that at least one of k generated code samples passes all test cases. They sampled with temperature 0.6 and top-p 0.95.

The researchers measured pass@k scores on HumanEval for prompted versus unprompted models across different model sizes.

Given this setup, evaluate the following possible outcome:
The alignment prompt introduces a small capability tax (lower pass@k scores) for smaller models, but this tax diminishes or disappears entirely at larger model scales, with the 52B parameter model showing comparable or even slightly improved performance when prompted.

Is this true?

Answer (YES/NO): NO